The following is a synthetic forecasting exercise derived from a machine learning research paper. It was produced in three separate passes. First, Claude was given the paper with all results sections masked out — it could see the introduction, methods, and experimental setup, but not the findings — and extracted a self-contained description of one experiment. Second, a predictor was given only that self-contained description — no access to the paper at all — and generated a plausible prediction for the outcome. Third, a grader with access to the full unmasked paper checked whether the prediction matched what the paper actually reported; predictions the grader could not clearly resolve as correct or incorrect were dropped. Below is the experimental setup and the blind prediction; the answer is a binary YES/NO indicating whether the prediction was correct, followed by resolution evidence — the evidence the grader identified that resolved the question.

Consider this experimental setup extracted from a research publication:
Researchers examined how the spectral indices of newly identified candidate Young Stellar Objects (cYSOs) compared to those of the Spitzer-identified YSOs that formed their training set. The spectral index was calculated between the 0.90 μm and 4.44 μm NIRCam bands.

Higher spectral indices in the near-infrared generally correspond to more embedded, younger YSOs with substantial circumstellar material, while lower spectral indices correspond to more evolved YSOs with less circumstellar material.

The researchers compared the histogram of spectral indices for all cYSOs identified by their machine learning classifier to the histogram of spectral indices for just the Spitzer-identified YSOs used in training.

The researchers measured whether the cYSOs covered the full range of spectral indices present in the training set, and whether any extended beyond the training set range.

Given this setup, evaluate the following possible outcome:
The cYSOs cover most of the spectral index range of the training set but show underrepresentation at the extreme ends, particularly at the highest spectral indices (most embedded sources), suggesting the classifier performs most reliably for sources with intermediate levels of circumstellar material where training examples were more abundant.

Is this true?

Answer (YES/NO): NO